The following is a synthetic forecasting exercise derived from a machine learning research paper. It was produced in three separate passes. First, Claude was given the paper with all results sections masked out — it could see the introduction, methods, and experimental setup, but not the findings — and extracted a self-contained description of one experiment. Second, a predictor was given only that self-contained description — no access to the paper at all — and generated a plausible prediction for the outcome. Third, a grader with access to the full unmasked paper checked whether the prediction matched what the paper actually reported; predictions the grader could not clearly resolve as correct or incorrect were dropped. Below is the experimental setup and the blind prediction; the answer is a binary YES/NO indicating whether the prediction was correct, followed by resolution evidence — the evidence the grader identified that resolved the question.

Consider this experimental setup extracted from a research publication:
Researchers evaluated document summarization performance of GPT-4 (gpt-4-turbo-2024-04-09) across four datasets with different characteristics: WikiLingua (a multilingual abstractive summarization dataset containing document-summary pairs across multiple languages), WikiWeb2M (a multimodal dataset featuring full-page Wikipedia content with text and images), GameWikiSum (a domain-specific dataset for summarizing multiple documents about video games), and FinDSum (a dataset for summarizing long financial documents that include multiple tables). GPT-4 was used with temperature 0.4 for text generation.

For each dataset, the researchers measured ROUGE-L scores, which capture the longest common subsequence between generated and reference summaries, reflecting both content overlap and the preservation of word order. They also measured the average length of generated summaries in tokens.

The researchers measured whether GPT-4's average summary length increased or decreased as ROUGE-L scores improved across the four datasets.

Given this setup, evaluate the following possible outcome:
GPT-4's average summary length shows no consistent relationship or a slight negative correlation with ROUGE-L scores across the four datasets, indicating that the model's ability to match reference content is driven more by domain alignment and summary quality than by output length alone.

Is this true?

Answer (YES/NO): NO